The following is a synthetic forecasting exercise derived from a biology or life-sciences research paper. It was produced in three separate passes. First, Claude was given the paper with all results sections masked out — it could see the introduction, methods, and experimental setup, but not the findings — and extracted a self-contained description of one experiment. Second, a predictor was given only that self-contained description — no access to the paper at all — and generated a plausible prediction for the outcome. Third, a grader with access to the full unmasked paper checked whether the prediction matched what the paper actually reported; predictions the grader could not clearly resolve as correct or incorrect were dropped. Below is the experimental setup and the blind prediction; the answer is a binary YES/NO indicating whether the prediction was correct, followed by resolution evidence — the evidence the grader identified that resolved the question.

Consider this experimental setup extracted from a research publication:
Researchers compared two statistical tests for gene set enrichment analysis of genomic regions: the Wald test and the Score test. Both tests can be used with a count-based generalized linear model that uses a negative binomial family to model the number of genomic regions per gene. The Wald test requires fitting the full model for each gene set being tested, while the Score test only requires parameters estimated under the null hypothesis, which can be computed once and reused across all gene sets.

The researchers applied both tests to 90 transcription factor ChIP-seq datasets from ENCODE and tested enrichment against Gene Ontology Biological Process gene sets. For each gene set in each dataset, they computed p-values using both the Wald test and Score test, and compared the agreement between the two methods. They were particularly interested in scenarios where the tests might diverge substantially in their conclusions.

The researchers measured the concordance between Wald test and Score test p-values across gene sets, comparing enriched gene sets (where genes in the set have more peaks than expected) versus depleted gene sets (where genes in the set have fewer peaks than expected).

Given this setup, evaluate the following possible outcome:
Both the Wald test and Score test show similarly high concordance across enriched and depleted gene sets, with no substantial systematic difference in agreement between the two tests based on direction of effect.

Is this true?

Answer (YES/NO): NO